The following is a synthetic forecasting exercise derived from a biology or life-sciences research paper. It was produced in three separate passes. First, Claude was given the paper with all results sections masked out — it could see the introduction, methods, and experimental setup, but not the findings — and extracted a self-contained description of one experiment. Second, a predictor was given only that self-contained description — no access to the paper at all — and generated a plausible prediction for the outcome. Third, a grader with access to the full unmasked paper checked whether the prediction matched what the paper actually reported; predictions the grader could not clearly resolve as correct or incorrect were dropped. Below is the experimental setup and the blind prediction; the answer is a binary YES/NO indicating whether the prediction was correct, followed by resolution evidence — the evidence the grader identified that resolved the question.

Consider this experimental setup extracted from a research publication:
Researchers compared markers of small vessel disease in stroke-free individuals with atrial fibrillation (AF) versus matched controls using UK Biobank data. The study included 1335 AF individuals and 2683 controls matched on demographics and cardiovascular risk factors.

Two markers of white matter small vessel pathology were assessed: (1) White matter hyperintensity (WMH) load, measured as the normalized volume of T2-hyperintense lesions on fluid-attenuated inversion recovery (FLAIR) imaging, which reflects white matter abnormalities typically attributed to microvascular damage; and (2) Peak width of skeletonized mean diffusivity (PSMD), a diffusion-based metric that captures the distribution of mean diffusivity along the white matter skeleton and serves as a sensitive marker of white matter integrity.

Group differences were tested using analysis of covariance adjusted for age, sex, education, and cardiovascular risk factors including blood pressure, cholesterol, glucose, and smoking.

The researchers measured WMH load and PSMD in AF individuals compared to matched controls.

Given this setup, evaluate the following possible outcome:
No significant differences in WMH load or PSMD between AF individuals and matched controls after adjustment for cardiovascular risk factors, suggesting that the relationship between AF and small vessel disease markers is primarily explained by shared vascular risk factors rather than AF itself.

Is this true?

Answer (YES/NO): NO